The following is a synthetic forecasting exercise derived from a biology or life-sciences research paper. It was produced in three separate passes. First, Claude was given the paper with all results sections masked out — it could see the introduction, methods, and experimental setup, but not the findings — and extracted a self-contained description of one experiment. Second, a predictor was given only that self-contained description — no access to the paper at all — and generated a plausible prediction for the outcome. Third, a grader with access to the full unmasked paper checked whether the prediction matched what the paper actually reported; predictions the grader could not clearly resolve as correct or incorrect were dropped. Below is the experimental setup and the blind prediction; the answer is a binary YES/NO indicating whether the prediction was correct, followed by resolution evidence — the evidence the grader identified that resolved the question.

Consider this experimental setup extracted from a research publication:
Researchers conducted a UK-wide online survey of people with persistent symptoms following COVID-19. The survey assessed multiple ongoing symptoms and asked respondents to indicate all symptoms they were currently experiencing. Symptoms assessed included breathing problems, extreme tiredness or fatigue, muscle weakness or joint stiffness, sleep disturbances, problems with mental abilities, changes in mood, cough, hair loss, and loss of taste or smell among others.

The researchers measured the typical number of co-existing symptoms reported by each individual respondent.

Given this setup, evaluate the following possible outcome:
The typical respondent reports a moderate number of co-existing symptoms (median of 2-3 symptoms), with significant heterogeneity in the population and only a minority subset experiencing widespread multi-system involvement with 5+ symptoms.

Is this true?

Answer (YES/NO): NO